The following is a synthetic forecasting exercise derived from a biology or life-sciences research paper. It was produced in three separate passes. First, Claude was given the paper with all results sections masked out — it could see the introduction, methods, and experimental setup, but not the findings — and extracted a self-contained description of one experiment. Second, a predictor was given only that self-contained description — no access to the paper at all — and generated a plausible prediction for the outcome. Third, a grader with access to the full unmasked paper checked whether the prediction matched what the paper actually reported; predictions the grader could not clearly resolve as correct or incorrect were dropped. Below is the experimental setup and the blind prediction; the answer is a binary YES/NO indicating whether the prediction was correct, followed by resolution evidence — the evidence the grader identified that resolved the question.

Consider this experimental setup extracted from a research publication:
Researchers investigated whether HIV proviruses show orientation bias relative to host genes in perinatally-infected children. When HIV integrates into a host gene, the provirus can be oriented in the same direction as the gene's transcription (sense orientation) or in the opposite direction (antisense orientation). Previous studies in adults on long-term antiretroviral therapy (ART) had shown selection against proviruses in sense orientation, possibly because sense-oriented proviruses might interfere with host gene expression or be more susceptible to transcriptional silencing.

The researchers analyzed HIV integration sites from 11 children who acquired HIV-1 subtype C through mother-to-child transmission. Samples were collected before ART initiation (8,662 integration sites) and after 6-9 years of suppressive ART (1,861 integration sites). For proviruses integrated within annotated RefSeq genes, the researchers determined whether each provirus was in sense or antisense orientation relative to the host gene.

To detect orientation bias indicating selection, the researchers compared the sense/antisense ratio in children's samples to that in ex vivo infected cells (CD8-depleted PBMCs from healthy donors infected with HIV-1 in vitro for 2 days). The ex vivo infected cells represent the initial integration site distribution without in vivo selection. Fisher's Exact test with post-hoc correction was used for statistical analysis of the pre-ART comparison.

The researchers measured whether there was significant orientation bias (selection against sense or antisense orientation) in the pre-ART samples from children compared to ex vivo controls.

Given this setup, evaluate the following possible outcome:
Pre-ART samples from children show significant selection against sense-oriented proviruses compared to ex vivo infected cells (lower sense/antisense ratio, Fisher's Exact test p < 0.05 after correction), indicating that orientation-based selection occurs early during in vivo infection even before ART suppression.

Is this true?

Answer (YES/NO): NO